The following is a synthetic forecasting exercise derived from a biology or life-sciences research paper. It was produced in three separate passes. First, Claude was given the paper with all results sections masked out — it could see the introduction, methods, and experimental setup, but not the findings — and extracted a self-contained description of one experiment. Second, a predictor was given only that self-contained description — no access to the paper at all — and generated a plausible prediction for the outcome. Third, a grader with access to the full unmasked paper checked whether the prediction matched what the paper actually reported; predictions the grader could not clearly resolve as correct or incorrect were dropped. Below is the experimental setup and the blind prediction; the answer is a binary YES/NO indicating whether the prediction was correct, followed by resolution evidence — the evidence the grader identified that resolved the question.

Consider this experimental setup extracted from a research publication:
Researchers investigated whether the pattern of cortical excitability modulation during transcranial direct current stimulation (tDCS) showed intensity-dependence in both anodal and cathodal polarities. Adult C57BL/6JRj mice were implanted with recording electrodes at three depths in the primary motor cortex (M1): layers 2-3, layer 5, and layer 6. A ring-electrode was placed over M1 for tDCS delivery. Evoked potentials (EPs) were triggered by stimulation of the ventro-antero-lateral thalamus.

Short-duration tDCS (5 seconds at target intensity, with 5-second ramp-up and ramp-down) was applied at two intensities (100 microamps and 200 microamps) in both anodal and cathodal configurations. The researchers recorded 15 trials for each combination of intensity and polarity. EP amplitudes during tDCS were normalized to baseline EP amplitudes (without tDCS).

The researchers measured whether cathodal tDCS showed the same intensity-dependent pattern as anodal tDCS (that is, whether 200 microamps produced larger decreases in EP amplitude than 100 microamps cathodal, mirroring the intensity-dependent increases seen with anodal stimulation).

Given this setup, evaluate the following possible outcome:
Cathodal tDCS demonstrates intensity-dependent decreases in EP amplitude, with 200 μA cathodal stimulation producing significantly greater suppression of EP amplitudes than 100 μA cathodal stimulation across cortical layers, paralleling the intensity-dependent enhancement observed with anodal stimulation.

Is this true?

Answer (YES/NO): NO